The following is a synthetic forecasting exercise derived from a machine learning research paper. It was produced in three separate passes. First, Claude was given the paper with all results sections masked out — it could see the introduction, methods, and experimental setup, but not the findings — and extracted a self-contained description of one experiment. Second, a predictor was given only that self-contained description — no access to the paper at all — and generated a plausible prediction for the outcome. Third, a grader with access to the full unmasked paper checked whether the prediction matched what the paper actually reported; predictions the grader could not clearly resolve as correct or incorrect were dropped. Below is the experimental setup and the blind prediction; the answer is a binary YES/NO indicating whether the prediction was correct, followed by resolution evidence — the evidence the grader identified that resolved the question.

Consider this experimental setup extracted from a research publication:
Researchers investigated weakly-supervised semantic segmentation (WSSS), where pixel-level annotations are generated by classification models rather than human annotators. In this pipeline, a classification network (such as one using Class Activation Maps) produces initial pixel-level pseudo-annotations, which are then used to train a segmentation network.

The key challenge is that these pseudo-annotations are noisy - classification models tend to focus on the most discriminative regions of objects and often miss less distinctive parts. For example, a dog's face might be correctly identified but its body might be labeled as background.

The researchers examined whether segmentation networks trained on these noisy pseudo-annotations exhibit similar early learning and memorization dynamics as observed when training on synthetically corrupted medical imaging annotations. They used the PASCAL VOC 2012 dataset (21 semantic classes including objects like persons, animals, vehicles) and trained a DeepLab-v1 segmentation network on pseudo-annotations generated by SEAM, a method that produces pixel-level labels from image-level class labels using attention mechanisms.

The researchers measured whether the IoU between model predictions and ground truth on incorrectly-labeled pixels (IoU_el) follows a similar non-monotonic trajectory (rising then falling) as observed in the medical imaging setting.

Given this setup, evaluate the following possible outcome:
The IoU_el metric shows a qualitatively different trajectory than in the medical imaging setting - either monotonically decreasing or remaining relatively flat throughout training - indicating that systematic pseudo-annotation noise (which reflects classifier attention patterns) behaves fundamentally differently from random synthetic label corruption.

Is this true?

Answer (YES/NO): NO